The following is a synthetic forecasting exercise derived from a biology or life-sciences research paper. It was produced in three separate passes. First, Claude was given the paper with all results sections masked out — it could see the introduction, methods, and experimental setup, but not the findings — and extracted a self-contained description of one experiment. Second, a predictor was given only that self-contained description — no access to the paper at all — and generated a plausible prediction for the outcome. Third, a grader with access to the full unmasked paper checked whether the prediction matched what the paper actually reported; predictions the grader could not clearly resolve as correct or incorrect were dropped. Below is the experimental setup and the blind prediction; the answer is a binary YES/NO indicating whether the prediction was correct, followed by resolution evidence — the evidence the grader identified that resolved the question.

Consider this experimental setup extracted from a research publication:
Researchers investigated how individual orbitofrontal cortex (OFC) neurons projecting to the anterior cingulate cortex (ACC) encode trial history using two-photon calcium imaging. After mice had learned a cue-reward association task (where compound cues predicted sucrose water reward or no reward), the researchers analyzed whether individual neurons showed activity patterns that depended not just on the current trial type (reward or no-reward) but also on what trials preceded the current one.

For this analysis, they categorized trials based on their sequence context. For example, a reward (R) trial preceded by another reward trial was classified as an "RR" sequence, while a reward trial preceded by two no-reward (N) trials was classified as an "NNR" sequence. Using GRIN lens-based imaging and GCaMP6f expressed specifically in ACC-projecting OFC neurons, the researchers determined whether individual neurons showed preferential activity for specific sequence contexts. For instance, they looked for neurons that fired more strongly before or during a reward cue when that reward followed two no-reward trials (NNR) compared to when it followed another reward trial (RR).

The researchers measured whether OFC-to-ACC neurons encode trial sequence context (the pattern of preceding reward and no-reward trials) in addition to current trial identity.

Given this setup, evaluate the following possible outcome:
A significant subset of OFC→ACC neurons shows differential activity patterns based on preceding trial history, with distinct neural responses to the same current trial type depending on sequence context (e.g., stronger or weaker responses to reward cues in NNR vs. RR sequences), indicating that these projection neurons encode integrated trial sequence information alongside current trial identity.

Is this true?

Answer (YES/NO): YES